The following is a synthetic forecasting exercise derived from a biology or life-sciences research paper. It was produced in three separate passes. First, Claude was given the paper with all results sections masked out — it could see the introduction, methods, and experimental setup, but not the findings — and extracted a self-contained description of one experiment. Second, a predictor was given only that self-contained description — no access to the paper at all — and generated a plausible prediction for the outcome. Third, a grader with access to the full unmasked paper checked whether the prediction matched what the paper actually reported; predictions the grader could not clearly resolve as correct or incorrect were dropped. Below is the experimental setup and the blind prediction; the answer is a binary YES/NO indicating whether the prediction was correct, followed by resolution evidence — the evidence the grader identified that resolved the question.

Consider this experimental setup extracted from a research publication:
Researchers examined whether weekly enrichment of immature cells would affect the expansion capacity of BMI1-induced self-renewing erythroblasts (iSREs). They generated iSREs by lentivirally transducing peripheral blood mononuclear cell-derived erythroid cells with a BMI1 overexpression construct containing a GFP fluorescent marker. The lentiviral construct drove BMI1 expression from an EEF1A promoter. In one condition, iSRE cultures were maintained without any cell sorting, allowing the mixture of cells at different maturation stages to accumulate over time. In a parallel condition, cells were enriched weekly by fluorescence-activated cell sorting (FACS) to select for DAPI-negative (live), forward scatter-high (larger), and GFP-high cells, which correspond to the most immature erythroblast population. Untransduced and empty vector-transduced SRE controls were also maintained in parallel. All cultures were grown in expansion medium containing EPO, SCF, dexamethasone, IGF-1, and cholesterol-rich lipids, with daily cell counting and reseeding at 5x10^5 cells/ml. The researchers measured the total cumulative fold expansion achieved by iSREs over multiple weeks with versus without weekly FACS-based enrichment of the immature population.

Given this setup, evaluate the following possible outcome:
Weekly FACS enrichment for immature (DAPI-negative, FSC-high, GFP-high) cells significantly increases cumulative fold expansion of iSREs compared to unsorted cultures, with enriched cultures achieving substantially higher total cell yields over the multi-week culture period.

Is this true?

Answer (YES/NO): YES